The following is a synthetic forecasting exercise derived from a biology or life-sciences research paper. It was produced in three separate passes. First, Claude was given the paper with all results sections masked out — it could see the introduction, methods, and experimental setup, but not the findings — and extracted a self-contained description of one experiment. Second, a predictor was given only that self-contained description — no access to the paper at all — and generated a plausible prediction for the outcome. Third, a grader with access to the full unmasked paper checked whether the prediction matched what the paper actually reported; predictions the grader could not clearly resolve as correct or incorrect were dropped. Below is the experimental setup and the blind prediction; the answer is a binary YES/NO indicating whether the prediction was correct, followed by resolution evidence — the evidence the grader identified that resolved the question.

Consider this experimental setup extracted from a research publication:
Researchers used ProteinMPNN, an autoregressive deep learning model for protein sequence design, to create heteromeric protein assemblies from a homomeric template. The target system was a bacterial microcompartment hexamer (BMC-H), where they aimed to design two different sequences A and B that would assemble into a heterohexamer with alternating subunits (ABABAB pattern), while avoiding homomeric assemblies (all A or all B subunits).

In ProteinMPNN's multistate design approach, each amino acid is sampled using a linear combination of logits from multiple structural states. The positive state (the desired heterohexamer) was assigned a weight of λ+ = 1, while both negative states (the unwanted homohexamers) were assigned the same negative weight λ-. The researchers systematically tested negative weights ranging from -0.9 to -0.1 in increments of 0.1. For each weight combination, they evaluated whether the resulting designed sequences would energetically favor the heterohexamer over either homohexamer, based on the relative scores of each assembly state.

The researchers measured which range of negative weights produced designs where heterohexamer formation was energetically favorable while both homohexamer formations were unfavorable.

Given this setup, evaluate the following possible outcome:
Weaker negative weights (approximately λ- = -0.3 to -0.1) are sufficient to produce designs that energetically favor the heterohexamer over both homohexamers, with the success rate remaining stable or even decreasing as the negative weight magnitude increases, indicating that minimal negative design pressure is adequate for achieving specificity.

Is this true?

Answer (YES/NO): NO